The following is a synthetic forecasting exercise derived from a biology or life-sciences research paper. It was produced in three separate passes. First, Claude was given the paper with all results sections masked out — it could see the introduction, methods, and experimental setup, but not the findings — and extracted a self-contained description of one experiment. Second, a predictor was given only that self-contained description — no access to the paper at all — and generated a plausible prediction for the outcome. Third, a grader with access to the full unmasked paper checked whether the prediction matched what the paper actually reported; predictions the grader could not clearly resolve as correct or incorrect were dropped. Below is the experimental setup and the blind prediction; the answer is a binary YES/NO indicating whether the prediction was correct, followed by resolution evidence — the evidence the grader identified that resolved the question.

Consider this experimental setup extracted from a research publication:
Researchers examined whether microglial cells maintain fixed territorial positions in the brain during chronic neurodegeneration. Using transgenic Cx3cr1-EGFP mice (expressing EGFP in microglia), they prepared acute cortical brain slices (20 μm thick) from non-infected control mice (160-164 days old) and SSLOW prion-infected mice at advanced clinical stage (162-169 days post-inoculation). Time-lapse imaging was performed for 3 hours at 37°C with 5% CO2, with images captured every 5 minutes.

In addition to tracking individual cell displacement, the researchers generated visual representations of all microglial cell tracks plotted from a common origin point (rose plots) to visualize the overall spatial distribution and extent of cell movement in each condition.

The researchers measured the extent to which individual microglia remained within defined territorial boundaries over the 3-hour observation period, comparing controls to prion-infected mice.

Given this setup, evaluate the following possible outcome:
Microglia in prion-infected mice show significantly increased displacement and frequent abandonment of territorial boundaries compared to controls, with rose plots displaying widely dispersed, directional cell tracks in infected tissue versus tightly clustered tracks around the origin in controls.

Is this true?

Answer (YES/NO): YES